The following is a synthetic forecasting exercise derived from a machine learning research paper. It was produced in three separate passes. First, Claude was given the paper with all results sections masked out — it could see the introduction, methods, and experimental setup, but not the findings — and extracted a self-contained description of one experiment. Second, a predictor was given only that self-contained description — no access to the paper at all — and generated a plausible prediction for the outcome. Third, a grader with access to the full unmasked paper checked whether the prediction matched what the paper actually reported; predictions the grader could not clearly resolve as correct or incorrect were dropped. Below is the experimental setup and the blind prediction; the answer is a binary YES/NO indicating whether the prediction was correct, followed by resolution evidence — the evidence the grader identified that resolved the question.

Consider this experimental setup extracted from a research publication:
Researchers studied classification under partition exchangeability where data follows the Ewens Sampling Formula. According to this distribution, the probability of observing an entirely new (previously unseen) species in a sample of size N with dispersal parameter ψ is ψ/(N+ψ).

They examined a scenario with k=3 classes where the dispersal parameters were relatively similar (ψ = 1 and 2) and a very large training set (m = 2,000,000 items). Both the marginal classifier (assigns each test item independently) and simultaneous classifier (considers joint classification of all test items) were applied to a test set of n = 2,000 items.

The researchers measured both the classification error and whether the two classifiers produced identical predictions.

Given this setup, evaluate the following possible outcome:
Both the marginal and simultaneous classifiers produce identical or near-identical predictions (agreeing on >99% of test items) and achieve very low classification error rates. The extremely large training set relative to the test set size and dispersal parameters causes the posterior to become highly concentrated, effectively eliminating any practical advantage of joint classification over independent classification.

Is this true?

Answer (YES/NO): NO